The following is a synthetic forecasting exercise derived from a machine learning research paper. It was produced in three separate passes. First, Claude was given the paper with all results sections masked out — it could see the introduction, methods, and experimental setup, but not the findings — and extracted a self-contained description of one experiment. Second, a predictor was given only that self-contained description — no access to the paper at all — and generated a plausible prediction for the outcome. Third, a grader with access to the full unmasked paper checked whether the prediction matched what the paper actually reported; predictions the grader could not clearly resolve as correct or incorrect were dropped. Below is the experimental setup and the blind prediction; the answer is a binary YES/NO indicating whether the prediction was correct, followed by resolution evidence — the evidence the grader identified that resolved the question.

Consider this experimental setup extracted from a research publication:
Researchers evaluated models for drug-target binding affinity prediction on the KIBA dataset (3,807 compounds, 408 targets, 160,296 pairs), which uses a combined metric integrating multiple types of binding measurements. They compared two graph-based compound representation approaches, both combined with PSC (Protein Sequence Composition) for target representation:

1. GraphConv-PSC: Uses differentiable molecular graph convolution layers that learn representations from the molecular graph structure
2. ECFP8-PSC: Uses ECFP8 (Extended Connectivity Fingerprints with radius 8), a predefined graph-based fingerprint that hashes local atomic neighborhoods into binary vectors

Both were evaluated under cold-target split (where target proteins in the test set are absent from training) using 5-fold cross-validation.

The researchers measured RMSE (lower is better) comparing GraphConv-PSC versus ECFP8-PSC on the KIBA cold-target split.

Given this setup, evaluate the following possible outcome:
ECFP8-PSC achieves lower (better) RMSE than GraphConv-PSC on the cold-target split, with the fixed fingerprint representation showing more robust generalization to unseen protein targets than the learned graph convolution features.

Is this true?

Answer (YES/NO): YES